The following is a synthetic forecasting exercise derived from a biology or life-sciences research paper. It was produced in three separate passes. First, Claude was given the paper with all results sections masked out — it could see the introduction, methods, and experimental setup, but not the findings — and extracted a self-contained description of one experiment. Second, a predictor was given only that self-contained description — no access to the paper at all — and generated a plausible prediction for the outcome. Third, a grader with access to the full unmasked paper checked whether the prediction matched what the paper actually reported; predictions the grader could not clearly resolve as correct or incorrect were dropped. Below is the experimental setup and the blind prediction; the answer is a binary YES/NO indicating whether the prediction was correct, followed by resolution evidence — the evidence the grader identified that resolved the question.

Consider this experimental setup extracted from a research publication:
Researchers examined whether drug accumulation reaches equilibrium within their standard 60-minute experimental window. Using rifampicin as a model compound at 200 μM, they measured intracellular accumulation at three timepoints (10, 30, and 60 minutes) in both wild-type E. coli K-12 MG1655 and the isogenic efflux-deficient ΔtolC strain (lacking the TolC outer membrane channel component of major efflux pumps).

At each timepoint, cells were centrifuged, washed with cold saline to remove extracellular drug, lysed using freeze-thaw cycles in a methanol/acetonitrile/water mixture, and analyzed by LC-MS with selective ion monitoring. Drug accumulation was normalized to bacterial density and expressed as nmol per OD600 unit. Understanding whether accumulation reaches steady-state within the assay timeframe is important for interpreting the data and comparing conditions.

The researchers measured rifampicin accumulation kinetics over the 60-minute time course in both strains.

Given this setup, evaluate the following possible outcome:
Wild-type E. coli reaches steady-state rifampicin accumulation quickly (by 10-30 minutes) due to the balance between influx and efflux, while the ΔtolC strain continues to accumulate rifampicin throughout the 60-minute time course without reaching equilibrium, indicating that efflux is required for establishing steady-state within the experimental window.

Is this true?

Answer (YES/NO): NO